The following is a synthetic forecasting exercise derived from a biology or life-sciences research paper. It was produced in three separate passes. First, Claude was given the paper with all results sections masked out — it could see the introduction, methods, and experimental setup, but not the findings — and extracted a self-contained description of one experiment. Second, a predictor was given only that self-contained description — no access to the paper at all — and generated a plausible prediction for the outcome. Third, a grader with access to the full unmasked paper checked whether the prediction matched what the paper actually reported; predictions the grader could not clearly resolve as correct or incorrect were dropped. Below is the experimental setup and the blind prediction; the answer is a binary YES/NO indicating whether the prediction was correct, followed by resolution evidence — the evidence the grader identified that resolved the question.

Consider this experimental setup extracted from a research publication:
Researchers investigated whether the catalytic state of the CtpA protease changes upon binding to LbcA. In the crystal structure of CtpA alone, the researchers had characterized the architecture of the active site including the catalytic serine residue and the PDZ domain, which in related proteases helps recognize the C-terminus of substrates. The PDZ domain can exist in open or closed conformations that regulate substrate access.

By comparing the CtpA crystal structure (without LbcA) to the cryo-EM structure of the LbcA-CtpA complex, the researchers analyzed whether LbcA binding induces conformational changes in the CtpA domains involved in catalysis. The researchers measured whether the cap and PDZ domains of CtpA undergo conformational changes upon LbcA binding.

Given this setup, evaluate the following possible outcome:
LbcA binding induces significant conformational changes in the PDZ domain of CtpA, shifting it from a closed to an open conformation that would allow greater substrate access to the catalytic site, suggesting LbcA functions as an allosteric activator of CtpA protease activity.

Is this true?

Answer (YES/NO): YES